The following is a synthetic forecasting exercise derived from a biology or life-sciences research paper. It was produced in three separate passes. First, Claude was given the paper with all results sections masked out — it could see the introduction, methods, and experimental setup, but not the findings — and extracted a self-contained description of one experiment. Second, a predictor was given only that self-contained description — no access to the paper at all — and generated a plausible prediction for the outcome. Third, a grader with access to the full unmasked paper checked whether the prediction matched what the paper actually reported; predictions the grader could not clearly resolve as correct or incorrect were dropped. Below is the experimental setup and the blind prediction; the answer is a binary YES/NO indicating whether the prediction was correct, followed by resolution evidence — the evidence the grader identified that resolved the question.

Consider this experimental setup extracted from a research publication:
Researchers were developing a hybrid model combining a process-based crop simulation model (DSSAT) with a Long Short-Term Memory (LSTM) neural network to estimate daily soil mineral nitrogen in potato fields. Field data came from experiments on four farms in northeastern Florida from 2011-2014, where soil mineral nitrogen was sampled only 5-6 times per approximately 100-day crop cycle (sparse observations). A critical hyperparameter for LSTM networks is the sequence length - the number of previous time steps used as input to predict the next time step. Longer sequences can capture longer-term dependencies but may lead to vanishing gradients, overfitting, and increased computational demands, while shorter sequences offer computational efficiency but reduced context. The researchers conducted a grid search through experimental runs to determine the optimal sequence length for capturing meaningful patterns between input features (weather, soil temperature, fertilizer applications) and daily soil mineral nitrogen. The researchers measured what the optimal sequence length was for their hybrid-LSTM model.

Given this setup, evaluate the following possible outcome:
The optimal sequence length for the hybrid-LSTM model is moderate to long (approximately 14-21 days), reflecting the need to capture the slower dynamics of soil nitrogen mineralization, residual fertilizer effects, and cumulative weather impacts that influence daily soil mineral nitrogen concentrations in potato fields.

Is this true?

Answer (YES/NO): NO